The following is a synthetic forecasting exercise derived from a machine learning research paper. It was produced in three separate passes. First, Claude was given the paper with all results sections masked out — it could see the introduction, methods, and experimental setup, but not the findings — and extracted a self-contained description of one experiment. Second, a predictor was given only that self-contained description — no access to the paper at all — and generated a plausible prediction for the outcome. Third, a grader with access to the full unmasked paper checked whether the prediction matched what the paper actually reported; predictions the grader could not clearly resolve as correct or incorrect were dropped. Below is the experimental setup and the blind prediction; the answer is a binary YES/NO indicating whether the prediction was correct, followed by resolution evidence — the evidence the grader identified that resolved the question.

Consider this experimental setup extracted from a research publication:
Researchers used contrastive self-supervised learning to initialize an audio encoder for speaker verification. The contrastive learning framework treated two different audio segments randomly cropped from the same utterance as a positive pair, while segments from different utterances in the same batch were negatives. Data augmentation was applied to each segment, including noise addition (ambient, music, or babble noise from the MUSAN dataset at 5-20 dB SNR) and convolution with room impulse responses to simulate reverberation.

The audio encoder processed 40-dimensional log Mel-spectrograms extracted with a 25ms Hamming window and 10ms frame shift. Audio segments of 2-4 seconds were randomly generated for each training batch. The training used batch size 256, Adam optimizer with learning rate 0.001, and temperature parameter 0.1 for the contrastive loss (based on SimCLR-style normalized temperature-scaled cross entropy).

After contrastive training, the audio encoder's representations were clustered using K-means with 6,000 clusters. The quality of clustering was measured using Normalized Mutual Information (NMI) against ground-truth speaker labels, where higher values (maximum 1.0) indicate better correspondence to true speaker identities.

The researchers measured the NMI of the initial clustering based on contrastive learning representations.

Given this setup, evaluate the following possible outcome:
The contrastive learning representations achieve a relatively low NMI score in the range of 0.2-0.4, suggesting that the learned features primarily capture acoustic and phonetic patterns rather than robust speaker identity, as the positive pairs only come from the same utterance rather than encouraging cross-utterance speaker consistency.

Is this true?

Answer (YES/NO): NO